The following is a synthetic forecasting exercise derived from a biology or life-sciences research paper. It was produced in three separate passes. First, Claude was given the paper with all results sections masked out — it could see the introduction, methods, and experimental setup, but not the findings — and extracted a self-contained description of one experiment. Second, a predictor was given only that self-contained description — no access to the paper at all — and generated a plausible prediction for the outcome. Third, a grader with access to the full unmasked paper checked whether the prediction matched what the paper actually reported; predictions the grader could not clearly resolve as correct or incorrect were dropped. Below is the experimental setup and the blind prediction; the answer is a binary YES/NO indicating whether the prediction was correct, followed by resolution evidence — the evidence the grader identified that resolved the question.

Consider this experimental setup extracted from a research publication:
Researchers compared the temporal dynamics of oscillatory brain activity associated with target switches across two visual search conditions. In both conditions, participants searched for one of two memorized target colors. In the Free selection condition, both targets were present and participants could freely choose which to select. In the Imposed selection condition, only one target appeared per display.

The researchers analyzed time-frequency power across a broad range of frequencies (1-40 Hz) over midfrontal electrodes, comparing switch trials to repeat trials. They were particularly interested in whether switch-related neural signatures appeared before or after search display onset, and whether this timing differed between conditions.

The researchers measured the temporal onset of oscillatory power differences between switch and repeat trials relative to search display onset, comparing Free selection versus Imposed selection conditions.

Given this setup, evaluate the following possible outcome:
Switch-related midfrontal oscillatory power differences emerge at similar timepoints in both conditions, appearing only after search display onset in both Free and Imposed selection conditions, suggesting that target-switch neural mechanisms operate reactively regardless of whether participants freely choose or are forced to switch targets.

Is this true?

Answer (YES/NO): NO